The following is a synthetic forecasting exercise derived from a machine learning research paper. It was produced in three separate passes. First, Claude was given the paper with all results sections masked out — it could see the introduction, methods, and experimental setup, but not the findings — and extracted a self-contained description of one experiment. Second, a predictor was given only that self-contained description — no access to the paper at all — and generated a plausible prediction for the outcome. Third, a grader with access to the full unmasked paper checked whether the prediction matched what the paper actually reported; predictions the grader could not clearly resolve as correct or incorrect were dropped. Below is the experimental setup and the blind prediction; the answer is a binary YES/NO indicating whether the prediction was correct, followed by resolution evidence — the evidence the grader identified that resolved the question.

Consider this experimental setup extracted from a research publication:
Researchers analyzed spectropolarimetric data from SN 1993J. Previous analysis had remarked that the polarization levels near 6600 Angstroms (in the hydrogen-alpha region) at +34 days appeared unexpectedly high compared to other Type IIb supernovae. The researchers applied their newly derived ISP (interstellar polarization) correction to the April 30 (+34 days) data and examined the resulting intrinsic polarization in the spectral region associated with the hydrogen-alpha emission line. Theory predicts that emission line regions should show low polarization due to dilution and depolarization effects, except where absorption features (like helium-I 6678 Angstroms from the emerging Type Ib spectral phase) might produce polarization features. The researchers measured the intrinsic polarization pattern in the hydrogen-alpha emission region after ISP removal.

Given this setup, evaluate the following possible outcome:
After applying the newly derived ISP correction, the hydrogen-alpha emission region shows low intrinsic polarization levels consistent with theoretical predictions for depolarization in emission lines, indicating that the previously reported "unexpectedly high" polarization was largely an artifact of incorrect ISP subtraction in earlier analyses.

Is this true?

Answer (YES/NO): NO